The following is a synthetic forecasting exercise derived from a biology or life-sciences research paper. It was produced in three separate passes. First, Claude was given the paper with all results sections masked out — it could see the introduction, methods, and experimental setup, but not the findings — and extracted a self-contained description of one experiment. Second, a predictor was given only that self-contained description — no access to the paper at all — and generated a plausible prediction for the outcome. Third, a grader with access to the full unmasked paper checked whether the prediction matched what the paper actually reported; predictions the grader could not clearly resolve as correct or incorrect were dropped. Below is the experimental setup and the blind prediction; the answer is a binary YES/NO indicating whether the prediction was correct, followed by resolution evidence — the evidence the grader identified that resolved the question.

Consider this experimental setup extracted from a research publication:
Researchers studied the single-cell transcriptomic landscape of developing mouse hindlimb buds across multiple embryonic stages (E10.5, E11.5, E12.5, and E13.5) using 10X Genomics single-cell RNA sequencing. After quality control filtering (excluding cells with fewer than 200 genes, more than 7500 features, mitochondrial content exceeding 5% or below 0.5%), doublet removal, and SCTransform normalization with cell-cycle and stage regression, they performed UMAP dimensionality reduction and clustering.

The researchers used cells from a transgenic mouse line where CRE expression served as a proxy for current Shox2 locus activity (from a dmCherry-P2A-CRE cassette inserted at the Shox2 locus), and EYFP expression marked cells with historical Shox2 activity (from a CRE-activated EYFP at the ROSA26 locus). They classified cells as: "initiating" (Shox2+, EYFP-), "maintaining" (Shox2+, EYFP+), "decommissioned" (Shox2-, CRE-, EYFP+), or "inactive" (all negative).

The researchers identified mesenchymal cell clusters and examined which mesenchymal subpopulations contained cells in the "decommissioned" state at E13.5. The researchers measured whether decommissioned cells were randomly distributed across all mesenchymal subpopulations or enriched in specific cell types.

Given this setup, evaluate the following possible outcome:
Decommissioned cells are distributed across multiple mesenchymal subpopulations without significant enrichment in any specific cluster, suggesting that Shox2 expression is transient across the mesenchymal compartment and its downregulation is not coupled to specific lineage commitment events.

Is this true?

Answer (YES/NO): NO